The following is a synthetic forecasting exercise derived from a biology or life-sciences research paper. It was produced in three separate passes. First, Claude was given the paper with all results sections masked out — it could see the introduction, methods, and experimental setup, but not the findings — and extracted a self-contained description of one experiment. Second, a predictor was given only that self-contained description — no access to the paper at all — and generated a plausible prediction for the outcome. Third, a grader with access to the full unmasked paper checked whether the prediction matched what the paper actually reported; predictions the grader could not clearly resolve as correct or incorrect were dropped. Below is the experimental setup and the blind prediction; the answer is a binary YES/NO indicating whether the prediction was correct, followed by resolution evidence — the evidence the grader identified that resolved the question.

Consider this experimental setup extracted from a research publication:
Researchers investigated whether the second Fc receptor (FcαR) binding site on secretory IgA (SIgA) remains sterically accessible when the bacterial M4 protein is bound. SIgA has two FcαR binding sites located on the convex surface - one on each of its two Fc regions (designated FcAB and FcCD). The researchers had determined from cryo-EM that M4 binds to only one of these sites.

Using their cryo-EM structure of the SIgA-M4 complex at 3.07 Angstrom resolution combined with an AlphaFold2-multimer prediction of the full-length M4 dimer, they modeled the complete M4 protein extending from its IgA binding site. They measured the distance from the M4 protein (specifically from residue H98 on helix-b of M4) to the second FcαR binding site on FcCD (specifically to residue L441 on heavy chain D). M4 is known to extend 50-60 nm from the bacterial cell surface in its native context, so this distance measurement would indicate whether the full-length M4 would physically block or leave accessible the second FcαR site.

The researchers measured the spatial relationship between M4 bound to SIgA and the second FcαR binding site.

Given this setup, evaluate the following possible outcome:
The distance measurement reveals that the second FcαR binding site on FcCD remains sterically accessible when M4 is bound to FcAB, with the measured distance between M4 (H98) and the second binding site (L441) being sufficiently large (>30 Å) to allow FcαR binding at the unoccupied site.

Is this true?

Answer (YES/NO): YES